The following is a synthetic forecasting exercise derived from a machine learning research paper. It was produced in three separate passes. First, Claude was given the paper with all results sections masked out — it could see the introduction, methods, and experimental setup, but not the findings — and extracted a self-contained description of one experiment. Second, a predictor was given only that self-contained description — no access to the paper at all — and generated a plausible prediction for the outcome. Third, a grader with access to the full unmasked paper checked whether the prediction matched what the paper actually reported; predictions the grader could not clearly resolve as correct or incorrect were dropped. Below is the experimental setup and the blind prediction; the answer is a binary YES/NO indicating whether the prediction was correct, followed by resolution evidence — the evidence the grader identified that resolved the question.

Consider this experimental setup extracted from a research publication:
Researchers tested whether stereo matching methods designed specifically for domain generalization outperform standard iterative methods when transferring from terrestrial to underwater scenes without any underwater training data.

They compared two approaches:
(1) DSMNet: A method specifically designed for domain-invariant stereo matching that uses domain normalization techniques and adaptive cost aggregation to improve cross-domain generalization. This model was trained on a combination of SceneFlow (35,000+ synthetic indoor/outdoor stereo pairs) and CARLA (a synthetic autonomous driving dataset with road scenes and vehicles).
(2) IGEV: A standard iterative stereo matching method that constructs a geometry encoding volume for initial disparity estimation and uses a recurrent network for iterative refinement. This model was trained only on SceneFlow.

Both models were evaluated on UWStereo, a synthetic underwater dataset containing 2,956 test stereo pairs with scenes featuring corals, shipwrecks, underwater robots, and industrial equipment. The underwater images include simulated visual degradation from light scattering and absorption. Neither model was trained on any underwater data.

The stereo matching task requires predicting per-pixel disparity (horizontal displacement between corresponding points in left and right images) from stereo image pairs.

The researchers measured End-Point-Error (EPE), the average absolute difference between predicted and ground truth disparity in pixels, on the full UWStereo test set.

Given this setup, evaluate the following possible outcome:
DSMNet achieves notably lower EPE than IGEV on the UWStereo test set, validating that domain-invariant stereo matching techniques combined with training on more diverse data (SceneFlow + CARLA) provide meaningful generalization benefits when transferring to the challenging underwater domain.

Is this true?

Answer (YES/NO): YES